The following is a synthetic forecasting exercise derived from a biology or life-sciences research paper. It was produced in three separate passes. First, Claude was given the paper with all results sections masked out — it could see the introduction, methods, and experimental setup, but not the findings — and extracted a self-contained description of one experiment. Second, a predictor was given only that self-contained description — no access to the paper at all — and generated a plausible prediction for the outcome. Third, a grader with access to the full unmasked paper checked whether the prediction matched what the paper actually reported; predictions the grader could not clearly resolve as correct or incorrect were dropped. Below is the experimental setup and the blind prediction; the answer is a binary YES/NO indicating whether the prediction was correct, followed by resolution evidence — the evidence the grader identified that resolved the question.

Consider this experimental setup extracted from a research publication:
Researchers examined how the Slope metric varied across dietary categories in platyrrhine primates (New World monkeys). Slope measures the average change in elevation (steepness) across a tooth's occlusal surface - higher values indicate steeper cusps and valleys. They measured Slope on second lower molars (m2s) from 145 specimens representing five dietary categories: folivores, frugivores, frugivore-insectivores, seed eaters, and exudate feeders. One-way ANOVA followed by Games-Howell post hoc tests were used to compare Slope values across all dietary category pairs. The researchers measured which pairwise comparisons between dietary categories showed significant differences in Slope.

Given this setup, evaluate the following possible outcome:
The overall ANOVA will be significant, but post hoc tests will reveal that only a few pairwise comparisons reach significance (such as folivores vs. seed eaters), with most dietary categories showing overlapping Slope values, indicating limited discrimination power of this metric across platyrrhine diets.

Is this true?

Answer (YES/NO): YES